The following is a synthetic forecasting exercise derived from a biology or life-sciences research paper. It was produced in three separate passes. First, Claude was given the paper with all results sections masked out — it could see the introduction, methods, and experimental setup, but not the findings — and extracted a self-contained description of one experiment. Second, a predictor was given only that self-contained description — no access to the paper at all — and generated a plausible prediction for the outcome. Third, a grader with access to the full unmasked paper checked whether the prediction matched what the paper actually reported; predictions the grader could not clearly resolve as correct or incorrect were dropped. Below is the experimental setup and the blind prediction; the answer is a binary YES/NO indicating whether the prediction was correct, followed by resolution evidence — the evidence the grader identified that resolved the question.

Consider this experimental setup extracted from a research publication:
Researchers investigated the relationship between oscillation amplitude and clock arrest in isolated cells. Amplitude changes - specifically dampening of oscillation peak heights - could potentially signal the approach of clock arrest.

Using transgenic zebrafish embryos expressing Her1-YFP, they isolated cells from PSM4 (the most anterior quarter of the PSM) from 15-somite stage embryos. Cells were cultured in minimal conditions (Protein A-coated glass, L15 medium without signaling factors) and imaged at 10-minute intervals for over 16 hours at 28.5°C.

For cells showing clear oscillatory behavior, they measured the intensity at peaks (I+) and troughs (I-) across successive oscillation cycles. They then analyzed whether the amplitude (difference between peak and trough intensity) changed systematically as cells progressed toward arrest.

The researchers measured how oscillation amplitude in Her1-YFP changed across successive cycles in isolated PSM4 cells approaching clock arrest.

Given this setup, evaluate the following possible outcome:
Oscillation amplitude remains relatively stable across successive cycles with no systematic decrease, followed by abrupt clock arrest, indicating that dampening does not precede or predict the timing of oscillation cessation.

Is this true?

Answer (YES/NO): NO